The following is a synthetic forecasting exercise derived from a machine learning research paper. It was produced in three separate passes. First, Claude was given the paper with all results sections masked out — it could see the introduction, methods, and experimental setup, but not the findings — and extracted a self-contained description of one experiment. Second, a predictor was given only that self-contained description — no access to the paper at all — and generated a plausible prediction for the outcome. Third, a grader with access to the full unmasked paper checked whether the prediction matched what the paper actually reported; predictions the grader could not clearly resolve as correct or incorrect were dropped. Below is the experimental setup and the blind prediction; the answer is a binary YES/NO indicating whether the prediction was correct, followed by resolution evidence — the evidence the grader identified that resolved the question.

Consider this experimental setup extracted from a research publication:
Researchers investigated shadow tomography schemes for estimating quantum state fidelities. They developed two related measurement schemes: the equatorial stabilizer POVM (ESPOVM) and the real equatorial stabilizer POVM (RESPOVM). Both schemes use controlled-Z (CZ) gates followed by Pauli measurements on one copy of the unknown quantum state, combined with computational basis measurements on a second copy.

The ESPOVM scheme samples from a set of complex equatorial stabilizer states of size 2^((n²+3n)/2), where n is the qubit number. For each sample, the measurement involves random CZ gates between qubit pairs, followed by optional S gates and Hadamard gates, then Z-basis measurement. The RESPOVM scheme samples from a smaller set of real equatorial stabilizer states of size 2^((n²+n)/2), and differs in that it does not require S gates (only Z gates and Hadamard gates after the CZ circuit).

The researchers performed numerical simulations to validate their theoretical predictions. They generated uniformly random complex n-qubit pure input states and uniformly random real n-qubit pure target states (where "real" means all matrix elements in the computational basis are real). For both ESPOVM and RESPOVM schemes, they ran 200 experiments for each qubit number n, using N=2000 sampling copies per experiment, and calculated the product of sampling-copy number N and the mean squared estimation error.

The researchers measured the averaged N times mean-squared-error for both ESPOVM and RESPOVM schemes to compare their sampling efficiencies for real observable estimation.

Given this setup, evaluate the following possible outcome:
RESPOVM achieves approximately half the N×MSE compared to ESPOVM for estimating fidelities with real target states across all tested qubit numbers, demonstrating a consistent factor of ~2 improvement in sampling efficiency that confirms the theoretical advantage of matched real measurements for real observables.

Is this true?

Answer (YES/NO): YES